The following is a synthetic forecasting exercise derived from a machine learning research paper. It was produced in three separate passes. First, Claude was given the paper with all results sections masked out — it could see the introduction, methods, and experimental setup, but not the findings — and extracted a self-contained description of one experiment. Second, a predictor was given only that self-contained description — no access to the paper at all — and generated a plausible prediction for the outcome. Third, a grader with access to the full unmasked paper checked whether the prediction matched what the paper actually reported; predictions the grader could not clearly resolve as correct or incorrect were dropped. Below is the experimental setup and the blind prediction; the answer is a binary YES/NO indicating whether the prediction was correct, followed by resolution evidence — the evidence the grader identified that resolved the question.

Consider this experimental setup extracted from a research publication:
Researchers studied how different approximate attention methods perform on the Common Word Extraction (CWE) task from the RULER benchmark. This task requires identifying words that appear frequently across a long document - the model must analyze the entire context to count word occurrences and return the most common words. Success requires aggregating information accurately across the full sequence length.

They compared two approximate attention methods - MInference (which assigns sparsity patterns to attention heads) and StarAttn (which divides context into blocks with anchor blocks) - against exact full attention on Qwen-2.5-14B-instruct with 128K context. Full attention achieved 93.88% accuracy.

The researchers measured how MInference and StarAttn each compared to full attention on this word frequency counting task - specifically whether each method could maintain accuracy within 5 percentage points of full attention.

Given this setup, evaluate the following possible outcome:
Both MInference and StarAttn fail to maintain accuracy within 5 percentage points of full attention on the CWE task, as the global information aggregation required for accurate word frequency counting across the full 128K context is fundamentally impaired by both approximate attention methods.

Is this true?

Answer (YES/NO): NO